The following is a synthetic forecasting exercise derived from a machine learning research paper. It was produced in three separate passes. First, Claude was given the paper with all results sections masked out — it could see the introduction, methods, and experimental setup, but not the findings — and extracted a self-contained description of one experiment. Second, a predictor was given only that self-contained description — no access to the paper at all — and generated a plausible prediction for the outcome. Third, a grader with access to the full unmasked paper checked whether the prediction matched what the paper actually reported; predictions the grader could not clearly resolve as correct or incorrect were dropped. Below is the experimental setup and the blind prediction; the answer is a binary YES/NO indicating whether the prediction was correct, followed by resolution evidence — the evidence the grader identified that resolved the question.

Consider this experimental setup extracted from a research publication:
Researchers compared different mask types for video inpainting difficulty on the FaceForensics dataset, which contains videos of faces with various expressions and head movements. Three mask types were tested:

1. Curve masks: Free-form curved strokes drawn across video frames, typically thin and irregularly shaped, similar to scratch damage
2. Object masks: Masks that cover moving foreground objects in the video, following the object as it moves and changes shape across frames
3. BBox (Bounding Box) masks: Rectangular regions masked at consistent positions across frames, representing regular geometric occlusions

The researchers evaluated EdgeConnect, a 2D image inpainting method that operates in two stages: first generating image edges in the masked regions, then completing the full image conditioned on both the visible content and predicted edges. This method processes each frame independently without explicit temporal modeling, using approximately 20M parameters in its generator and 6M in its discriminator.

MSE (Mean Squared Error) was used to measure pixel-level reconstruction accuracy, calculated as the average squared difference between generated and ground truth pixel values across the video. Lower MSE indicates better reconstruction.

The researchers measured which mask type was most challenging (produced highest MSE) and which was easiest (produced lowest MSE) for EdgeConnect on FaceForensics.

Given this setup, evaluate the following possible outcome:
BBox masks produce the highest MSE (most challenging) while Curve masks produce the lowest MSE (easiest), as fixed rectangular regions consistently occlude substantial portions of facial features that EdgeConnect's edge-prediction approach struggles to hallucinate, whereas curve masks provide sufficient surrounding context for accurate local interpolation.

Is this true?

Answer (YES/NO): NO